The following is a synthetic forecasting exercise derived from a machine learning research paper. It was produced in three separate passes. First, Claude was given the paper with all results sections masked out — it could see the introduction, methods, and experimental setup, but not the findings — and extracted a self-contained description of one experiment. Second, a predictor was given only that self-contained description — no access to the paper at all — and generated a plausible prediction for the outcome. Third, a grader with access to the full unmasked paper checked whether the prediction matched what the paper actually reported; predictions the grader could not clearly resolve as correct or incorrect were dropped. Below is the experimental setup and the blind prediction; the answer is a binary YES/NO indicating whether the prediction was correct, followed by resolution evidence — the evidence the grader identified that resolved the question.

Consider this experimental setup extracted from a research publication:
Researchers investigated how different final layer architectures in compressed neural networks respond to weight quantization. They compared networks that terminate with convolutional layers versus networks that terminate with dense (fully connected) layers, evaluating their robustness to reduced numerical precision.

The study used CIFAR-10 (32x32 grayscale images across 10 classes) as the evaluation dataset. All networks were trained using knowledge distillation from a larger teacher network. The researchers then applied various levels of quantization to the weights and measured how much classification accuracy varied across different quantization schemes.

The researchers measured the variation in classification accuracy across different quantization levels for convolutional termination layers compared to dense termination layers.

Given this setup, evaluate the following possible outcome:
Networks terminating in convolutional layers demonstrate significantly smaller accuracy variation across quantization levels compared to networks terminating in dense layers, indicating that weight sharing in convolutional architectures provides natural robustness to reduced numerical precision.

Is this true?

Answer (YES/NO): YES